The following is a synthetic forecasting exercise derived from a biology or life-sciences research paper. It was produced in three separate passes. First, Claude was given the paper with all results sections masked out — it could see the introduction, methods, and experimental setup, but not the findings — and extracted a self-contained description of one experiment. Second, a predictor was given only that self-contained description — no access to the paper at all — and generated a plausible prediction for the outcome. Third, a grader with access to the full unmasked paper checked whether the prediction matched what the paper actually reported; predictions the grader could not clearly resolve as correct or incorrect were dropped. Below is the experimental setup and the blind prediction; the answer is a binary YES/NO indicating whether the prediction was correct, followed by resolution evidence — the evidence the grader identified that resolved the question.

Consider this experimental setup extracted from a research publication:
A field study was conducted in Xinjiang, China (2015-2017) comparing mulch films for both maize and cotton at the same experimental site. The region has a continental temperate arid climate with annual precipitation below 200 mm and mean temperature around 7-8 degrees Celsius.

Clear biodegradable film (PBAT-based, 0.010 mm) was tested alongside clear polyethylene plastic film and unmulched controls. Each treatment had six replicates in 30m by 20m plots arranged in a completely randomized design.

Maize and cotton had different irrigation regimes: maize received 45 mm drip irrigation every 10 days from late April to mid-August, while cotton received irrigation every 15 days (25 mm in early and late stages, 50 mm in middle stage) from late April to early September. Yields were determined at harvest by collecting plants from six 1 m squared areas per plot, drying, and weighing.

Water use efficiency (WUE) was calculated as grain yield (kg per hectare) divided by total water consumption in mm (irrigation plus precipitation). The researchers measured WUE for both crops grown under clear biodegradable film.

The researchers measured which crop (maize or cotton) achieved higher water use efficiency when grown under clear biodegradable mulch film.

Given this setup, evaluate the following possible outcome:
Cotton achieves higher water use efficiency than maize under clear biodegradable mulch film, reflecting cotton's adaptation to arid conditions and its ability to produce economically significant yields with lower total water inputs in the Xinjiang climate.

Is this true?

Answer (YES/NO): YES